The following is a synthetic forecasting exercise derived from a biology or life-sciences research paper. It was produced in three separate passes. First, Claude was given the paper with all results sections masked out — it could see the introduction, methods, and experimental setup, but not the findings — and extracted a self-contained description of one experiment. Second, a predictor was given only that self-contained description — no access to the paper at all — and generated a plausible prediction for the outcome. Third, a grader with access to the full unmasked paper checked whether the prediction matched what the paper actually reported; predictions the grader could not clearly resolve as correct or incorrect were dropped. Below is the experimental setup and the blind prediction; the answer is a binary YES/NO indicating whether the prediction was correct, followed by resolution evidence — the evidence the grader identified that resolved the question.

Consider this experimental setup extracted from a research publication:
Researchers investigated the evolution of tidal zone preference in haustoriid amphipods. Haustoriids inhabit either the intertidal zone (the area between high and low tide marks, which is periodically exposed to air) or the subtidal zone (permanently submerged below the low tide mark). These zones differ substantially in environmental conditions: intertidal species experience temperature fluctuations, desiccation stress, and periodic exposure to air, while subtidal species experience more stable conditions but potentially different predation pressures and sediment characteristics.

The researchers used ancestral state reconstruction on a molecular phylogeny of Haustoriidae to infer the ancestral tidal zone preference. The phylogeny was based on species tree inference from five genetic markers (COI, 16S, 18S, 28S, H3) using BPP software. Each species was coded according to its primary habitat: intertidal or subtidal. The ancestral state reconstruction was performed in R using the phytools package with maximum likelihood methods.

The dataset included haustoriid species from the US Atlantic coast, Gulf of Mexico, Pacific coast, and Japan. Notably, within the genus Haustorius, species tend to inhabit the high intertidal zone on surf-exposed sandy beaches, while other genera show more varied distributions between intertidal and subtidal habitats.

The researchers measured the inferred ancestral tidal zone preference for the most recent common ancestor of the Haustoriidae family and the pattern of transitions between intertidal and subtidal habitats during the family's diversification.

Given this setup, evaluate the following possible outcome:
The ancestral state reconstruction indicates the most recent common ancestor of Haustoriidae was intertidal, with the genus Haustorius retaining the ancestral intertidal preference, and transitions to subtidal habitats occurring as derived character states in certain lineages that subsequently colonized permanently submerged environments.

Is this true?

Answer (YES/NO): NO